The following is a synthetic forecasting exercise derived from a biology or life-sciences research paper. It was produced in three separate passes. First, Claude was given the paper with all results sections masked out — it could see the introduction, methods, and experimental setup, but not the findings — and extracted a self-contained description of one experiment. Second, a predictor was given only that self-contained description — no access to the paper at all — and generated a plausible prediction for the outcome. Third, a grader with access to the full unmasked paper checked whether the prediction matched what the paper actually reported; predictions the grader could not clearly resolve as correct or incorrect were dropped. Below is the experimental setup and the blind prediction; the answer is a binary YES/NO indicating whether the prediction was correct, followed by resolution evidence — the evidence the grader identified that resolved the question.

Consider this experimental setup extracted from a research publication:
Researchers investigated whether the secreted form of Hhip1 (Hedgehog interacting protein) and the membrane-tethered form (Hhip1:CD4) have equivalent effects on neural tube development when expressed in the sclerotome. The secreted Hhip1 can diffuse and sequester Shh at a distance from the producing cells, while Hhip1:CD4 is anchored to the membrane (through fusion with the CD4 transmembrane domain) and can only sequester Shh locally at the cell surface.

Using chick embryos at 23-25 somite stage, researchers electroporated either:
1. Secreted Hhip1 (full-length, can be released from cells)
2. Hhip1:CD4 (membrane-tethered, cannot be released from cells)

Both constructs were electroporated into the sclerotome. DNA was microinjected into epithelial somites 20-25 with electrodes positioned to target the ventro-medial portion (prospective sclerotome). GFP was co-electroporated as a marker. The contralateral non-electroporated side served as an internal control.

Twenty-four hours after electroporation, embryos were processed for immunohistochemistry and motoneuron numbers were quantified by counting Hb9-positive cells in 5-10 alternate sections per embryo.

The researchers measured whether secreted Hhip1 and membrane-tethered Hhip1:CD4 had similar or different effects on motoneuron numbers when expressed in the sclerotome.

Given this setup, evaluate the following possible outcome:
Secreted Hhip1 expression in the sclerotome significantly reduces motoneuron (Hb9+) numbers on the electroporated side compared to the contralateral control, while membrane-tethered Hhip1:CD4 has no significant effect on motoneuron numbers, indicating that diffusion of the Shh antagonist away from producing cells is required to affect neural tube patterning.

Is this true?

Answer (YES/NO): NO